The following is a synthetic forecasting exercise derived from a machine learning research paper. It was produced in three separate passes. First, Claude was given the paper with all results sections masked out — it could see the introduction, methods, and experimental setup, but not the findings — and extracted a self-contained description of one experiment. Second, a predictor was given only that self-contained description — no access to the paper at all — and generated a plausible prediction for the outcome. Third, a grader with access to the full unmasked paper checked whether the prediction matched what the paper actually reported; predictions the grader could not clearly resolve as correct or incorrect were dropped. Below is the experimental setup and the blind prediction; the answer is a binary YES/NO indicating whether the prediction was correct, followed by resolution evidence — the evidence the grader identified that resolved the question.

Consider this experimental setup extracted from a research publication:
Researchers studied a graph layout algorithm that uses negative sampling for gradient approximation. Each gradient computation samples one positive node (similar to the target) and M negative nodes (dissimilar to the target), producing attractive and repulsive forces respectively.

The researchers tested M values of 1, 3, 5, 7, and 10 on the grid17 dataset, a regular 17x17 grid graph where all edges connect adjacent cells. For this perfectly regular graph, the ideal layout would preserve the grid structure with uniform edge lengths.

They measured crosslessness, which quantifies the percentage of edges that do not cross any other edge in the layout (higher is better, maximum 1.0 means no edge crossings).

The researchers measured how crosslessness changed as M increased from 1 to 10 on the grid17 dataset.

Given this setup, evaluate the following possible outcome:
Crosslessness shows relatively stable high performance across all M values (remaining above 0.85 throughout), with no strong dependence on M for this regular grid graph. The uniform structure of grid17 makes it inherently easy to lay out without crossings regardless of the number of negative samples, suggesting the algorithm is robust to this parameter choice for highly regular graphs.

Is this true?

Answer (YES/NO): YES